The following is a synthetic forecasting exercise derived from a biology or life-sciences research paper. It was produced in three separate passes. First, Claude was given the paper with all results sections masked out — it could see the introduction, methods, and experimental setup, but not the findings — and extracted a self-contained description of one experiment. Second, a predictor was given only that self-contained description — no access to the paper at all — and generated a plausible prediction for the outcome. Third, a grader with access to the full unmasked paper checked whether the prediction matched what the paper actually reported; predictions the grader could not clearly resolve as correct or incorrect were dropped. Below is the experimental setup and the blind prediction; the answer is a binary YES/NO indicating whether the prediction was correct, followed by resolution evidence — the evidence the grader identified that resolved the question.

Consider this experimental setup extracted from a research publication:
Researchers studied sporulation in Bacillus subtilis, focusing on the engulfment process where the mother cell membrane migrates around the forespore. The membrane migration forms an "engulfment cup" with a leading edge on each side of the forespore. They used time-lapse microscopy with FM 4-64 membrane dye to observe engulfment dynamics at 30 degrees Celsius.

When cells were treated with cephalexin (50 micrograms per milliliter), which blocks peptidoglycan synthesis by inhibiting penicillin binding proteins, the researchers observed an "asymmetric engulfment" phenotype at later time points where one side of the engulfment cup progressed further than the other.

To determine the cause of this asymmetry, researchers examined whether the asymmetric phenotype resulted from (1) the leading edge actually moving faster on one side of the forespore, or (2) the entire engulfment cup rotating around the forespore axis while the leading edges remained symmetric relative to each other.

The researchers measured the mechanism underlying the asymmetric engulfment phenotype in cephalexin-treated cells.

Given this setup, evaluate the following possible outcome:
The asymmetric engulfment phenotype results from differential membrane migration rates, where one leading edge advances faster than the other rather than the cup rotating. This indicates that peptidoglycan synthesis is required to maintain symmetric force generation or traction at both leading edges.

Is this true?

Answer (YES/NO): NO